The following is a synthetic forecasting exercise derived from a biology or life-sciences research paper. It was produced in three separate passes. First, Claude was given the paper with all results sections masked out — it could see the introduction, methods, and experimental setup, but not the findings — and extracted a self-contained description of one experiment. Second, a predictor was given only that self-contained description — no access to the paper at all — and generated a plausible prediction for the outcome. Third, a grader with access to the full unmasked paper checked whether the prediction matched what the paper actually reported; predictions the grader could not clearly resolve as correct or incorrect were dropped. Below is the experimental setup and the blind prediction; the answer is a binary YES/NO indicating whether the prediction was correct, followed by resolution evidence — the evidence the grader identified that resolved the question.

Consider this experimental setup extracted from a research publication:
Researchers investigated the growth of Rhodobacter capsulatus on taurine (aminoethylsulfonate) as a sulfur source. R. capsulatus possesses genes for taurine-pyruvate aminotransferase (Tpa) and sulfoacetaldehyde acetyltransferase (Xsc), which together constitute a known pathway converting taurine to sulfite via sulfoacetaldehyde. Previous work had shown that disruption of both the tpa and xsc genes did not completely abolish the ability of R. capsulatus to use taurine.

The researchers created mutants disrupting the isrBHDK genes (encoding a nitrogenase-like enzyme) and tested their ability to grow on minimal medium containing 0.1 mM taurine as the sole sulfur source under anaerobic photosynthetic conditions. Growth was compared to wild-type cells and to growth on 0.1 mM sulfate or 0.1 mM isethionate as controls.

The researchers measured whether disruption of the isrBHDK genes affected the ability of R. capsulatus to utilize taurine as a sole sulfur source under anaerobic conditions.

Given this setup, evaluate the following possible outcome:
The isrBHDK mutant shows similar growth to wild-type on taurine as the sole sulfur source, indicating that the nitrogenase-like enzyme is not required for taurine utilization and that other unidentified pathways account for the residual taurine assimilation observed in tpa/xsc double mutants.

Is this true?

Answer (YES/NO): YES